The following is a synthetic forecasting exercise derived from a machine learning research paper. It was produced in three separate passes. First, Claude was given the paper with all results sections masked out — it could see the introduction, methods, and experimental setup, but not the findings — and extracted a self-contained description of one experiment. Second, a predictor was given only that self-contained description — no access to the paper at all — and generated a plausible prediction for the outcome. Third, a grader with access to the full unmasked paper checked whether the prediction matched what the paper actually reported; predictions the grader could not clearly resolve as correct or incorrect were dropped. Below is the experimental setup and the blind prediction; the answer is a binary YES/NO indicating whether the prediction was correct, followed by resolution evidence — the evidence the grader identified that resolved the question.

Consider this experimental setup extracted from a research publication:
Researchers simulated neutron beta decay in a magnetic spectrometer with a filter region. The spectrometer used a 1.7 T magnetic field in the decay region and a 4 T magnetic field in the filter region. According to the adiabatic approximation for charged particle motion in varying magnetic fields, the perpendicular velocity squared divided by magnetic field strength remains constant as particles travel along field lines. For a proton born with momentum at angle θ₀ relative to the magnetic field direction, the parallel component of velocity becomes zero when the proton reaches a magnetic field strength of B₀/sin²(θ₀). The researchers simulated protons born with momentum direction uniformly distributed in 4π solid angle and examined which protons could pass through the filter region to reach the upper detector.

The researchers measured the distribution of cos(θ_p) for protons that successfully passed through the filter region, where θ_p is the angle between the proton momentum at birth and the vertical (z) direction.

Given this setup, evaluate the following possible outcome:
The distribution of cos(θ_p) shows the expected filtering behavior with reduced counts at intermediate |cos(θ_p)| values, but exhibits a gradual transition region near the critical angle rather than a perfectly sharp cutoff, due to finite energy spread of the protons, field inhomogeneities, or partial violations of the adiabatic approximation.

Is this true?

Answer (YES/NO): YES